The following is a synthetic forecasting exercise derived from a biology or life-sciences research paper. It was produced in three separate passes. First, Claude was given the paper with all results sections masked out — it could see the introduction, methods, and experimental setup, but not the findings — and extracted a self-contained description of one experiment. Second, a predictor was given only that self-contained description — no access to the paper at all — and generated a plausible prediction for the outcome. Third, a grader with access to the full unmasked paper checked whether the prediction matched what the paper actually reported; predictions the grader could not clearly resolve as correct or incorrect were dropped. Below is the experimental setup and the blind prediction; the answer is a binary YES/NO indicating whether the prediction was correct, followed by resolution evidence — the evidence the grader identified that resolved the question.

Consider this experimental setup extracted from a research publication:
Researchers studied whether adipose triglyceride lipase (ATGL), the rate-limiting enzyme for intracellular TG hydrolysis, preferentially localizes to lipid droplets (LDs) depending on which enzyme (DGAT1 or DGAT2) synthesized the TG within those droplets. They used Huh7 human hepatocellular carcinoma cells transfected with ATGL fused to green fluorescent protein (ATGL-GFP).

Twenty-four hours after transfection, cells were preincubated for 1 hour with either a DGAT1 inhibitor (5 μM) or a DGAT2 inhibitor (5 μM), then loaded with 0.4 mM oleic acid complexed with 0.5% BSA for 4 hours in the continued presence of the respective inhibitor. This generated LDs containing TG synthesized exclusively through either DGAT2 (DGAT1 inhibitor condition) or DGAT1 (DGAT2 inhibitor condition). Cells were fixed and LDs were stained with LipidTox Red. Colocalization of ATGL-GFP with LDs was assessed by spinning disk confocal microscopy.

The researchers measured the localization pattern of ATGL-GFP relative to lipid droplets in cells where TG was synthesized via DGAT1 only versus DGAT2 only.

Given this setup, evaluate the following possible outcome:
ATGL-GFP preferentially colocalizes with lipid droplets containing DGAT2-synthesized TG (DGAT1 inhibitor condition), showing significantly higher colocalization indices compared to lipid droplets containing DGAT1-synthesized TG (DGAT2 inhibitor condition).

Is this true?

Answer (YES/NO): NO